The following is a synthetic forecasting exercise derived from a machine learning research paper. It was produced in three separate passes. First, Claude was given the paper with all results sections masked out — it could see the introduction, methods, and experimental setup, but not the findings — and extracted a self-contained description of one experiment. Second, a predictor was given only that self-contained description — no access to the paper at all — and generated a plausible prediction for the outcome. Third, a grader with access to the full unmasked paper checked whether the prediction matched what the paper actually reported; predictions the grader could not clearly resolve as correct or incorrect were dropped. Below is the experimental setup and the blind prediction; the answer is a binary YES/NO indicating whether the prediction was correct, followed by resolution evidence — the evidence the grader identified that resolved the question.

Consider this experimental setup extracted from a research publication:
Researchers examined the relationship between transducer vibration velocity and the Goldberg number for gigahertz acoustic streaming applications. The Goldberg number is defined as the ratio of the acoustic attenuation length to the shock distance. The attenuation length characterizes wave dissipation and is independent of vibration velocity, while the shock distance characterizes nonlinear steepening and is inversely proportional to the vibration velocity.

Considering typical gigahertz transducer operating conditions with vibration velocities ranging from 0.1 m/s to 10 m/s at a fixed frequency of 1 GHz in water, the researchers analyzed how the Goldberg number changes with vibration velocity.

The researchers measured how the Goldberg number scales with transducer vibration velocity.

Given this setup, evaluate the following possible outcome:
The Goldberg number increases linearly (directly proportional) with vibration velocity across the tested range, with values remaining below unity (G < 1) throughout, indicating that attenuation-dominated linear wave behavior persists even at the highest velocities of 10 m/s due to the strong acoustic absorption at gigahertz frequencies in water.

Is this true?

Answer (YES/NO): NO